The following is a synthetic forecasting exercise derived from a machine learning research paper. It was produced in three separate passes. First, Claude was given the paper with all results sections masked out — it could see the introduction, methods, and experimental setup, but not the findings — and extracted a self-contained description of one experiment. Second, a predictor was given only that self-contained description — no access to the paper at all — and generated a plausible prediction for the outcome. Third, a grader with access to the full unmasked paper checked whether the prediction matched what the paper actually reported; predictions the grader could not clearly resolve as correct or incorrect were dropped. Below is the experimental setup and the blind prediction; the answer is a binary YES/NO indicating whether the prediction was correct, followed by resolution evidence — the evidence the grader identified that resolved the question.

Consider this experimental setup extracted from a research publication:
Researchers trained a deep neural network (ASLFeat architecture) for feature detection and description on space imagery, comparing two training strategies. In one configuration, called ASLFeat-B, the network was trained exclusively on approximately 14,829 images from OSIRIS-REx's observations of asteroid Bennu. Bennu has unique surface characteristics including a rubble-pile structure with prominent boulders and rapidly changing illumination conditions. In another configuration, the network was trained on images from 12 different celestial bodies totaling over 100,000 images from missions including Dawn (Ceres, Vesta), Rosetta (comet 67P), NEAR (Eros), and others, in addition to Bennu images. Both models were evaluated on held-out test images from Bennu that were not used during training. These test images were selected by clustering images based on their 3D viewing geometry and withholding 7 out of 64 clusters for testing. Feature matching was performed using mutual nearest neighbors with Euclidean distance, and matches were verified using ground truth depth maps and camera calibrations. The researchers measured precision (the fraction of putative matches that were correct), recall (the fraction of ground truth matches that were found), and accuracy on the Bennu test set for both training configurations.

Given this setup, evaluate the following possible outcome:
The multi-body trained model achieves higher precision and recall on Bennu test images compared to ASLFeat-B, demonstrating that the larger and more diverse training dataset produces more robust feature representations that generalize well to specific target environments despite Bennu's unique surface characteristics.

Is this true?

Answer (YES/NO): NO